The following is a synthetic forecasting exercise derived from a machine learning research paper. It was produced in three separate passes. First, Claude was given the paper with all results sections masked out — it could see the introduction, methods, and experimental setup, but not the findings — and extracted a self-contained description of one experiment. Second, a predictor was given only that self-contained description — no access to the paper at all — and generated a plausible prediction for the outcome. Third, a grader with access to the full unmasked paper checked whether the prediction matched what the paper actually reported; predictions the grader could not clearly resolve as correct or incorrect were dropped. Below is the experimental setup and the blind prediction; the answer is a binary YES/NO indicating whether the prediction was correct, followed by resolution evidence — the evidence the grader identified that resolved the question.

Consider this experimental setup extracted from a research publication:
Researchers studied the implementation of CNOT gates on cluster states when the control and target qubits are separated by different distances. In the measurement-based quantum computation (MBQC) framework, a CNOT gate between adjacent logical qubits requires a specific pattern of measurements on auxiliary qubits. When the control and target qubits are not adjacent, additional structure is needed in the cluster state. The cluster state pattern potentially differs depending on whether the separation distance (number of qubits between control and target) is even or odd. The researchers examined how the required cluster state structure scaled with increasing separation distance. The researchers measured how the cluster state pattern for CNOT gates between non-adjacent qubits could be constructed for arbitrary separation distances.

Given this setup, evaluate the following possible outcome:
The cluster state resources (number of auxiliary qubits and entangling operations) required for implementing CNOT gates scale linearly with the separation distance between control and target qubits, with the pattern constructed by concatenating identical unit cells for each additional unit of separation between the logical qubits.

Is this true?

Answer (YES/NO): YES